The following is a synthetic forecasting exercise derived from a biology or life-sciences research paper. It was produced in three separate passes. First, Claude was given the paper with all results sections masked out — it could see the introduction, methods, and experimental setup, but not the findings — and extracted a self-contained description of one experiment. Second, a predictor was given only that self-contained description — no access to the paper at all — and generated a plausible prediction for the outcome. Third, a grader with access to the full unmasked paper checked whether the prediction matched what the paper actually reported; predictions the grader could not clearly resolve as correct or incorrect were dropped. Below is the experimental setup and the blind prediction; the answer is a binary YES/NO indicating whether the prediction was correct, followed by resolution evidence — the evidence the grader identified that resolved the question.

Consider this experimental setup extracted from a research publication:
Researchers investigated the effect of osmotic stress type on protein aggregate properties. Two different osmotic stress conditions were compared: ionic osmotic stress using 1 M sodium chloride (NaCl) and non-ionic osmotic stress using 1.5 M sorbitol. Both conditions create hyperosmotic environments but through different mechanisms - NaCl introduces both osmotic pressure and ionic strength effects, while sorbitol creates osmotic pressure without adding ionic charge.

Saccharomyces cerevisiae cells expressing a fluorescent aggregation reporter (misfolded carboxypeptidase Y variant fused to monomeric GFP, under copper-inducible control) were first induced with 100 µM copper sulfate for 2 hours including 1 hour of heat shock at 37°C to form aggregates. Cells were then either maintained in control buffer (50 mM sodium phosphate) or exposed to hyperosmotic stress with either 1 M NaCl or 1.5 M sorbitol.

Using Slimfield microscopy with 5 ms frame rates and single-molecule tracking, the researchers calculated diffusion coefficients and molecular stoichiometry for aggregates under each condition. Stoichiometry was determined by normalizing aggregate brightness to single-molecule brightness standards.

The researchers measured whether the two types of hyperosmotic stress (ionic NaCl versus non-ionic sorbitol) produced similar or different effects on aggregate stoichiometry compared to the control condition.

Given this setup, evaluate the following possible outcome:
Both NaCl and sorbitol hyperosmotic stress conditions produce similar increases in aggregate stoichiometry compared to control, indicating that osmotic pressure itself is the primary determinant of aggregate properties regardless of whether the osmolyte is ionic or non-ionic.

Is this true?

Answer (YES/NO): NO